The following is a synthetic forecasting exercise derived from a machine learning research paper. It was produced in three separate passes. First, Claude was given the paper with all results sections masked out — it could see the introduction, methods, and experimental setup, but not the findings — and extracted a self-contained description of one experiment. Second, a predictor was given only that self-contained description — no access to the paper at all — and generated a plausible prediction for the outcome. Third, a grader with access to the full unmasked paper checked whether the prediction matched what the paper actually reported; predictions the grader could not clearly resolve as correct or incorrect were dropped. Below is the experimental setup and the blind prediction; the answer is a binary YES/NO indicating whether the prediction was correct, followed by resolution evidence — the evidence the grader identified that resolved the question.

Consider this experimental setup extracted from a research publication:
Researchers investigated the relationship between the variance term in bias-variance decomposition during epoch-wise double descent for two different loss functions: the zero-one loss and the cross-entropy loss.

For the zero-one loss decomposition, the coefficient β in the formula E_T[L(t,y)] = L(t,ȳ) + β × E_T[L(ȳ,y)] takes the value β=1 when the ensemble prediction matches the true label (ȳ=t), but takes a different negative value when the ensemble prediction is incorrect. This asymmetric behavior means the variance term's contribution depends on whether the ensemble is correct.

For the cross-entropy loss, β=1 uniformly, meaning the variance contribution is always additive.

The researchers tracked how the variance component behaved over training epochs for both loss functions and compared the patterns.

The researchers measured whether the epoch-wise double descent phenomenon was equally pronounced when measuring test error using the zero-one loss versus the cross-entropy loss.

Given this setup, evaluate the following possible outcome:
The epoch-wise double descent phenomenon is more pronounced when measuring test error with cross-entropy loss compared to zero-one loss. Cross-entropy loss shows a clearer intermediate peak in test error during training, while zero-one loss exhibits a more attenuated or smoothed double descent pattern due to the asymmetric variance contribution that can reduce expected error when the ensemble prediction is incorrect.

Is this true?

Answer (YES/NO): NO